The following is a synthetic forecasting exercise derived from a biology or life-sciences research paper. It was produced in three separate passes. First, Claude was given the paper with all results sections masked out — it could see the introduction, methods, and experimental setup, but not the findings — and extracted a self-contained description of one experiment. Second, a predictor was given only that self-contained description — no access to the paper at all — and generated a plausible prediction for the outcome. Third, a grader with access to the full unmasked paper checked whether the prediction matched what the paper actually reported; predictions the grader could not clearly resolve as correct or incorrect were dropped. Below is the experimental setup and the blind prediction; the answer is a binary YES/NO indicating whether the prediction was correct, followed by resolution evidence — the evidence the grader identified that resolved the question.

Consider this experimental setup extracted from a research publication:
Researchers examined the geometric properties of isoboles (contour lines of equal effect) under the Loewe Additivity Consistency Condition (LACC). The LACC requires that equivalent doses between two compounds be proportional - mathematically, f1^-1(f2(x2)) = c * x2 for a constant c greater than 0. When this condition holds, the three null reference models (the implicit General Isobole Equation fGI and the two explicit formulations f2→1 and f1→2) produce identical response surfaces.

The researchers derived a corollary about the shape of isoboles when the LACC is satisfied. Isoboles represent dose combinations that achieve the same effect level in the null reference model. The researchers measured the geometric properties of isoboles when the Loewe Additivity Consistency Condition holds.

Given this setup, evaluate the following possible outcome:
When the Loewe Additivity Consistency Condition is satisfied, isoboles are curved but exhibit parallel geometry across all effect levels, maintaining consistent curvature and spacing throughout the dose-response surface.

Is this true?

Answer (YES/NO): NO